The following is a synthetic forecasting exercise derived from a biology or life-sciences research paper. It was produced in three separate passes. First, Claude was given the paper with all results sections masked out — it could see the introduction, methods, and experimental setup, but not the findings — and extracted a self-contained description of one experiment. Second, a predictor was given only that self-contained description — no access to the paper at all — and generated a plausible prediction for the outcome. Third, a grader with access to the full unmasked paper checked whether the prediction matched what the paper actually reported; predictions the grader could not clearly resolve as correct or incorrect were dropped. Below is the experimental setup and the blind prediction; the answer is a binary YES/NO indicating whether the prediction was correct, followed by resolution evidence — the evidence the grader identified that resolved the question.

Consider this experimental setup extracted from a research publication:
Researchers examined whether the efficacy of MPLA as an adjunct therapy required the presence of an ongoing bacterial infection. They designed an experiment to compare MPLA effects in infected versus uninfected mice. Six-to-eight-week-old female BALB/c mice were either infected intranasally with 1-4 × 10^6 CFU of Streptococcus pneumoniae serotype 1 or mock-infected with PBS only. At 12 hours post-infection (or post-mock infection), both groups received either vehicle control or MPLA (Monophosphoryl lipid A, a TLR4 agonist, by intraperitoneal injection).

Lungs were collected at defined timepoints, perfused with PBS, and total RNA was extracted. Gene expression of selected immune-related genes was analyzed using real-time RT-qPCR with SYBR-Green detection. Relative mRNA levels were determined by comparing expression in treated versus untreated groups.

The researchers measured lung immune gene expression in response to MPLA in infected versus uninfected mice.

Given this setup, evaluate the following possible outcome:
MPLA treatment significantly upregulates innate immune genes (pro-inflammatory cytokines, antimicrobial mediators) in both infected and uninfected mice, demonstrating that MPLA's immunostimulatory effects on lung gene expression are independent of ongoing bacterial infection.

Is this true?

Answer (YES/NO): NO